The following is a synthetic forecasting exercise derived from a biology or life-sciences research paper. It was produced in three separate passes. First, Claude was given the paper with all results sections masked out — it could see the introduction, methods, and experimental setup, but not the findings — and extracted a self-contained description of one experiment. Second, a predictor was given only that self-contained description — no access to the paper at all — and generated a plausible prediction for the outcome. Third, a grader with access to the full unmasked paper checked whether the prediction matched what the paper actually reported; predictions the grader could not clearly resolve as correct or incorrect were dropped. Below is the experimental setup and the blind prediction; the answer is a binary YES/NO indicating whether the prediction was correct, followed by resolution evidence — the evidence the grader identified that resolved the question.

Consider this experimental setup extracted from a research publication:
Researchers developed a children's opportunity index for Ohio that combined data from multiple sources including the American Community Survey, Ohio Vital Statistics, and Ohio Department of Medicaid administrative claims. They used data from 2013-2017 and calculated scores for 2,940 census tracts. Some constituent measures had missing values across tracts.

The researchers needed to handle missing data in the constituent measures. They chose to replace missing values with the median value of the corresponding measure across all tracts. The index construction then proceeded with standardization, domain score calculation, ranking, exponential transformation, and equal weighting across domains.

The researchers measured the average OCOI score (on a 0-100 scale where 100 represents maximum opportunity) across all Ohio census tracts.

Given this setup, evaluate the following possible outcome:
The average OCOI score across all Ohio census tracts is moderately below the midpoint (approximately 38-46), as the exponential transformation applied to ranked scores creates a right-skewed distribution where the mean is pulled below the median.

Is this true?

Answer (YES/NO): NO